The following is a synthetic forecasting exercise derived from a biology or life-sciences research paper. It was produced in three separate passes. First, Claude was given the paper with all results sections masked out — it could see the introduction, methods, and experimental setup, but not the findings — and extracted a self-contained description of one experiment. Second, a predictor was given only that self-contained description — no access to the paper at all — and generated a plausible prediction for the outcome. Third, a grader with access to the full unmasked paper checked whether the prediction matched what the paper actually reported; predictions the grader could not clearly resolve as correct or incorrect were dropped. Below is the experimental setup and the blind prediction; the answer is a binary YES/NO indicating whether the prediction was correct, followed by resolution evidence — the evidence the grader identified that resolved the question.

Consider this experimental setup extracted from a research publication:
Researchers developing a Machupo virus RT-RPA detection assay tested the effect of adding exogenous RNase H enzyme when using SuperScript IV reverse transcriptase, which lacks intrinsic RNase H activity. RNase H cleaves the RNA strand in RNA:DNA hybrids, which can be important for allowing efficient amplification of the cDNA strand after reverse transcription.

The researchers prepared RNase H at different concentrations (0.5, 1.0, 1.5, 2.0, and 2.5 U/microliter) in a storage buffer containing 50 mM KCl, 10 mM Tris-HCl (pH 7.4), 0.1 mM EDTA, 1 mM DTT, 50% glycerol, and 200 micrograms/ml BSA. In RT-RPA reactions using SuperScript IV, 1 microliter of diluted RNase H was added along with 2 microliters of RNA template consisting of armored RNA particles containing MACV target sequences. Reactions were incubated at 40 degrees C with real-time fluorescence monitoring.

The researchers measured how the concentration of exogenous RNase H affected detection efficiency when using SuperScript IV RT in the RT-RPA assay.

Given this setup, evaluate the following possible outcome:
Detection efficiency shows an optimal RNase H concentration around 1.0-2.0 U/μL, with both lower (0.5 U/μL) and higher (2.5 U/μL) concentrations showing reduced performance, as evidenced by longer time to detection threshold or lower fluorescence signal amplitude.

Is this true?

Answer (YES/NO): NO